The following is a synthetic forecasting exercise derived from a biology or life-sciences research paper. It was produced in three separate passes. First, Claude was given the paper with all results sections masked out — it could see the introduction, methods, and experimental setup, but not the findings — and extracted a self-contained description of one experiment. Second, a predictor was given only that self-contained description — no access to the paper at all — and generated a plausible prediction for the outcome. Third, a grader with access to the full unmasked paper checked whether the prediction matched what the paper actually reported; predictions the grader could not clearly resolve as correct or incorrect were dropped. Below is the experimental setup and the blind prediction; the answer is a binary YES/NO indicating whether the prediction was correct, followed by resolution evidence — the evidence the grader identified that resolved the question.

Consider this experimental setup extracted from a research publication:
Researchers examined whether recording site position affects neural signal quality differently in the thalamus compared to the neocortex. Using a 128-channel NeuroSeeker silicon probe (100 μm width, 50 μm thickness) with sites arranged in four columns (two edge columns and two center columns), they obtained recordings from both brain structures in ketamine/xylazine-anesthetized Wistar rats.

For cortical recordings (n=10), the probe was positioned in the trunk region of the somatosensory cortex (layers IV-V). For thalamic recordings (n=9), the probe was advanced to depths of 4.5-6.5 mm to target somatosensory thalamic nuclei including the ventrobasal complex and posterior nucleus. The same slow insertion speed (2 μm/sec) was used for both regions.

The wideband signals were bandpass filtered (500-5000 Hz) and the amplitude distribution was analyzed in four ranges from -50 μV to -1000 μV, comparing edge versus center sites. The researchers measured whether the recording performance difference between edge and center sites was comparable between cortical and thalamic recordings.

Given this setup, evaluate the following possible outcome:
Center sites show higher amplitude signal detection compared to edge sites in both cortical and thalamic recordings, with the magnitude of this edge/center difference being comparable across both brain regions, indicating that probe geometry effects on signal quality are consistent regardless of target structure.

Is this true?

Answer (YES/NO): NO